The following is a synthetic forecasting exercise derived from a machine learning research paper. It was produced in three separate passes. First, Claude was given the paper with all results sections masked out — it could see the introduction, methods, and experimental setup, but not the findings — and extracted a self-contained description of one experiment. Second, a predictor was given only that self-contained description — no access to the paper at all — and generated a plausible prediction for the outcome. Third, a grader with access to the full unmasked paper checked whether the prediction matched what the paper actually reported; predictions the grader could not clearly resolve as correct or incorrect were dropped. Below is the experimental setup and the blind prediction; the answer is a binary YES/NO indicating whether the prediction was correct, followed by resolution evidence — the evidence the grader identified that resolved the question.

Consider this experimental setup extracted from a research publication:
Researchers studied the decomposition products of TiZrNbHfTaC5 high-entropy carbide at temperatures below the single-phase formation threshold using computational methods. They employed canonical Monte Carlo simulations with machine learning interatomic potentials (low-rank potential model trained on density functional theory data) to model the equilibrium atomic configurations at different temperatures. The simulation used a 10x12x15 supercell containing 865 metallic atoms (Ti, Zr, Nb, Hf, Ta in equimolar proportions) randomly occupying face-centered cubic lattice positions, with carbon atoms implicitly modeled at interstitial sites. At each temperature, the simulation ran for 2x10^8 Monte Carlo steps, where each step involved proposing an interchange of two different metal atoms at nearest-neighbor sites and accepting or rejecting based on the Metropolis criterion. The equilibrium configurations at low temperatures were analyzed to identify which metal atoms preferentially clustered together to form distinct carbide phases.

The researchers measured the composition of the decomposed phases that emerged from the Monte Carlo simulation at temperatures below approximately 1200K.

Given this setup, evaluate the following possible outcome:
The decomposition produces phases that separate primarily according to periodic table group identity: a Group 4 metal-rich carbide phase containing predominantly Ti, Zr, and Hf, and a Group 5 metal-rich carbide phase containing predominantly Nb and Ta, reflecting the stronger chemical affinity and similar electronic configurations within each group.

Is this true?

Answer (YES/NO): NO